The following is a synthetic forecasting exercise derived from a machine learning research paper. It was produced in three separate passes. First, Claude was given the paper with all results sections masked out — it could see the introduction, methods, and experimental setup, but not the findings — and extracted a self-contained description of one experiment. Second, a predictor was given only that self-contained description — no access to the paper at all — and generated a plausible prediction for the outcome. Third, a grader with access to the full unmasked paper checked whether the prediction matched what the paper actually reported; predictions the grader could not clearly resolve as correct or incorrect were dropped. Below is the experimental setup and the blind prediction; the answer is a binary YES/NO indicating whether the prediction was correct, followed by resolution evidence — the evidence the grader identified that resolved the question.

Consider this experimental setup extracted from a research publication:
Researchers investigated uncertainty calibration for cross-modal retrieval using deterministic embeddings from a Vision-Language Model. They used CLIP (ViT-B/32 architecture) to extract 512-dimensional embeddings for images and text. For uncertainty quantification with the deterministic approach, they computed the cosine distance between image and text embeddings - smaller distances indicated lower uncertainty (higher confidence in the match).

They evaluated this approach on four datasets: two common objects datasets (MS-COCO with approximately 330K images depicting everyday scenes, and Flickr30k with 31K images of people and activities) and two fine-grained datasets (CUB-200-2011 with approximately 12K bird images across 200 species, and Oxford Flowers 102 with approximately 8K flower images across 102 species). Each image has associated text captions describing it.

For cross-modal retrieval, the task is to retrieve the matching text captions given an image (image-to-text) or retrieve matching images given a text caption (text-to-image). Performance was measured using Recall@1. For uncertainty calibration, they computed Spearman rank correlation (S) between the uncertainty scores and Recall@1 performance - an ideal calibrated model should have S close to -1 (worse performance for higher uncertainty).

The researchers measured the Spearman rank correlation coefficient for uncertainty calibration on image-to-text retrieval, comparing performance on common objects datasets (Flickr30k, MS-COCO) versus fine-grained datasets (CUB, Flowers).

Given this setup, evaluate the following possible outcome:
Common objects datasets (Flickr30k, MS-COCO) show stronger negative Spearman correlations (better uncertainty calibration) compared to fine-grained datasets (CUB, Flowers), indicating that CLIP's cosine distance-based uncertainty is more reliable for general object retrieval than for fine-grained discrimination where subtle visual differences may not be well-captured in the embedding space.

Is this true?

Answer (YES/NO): YES